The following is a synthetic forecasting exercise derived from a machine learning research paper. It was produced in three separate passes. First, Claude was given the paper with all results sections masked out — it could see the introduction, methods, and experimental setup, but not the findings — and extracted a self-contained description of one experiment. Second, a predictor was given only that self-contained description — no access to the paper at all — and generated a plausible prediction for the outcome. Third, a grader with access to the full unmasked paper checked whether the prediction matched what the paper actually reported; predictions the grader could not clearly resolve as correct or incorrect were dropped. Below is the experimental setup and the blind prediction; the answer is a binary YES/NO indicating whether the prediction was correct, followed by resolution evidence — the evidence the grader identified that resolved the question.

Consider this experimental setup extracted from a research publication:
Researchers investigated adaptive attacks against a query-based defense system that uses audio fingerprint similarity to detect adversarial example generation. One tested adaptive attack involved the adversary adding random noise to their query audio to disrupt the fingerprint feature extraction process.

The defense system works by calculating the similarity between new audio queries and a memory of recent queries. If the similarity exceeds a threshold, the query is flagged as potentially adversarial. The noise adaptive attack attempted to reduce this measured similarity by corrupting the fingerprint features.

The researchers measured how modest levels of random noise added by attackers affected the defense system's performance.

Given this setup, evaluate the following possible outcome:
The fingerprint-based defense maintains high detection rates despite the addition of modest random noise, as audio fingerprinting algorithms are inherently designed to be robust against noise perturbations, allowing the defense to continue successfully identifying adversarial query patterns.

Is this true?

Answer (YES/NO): YES